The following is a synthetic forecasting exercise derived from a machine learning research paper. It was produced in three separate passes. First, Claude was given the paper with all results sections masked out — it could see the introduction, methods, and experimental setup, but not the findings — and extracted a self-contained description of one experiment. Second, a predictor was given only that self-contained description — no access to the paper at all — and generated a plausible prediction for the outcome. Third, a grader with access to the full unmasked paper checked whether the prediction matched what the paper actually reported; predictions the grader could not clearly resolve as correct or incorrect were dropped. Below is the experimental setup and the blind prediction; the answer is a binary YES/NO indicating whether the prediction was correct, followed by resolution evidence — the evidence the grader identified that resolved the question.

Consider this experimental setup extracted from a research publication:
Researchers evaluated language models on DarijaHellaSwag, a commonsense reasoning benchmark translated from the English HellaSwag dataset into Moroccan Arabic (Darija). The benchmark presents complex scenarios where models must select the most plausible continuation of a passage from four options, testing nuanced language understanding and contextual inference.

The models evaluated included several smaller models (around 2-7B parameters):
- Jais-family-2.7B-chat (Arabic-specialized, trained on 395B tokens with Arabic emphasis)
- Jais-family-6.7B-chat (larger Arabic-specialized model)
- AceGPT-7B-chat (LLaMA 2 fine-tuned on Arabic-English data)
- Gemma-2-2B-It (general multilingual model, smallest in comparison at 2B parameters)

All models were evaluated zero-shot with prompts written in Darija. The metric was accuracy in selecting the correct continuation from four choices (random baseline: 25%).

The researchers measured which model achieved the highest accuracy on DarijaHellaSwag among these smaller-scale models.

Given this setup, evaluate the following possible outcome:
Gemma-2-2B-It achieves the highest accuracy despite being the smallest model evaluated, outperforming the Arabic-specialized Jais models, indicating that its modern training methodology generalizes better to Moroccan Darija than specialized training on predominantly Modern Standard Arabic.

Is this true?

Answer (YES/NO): NO